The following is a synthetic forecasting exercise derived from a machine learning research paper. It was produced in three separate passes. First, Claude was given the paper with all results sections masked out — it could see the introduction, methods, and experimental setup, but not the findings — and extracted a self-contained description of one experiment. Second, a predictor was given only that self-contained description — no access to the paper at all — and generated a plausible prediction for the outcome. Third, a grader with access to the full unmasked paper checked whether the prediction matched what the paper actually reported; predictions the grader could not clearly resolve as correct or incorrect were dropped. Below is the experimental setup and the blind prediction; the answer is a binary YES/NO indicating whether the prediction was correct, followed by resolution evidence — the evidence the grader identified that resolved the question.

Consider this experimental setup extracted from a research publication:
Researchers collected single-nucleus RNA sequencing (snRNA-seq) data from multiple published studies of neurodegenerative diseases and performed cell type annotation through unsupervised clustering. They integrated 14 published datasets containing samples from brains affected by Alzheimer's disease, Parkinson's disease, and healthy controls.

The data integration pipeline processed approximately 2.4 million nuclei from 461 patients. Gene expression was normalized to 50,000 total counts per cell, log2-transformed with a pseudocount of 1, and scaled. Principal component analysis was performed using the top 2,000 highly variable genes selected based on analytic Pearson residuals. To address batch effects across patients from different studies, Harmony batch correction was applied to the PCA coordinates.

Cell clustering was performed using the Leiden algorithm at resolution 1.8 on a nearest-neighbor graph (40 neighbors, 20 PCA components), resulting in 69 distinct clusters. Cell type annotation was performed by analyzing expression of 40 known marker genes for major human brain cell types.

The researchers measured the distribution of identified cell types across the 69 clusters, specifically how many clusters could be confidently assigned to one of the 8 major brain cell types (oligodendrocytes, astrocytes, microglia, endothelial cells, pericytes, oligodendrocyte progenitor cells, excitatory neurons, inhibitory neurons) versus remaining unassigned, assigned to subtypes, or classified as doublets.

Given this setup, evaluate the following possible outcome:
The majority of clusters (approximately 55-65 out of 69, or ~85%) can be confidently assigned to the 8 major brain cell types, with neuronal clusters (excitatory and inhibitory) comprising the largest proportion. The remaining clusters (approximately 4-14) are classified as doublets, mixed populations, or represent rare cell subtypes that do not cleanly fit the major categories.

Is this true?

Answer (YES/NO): NO